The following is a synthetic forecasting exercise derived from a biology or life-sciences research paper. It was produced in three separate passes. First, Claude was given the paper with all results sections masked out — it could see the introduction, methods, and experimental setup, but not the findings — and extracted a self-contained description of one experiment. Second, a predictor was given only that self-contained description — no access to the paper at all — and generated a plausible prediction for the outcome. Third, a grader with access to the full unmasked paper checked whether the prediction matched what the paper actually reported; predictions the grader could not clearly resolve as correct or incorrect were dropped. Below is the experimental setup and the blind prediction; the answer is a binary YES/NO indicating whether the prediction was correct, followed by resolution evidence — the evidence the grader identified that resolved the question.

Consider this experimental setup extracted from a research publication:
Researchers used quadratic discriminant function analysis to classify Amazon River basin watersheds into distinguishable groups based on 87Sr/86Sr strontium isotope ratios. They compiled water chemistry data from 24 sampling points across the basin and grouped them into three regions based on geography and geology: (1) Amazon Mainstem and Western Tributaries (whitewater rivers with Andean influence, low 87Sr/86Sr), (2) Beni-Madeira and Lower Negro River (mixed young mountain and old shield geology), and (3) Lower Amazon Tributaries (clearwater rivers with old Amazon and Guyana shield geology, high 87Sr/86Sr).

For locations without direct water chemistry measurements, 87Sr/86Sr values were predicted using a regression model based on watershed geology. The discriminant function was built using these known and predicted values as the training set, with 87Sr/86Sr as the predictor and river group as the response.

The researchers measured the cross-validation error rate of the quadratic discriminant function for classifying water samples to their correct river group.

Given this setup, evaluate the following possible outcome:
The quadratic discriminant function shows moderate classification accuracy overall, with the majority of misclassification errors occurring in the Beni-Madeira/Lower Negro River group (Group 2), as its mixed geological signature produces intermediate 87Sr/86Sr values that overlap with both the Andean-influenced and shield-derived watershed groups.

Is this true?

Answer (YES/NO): NO